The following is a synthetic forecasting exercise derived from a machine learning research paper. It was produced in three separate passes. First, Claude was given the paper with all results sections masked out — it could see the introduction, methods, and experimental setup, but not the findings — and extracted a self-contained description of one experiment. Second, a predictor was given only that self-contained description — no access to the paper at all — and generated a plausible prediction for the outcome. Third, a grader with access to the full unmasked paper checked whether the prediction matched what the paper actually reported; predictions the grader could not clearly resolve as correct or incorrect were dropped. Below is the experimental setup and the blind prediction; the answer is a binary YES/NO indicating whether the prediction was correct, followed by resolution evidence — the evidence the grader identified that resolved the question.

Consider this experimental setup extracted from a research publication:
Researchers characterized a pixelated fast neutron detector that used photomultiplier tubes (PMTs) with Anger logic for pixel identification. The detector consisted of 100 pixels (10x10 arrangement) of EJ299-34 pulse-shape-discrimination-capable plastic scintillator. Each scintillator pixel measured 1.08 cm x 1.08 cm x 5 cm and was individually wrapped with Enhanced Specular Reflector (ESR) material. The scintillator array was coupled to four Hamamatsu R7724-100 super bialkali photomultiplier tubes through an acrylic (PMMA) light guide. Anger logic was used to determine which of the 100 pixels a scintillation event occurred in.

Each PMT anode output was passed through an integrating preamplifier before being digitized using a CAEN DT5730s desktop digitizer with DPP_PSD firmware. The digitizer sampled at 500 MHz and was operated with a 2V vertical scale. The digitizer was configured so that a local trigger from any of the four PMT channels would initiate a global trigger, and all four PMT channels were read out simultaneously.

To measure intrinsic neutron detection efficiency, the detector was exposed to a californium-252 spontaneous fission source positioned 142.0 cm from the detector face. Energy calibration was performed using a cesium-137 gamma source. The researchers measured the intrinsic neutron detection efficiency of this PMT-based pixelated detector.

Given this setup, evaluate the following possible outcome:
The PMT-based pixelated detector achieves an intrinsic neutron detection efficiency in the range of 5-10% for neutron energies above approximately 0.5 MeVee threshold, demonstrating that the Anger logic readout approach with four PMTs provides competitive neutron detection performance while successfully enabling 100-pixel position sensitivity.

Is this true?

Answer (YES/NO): NO